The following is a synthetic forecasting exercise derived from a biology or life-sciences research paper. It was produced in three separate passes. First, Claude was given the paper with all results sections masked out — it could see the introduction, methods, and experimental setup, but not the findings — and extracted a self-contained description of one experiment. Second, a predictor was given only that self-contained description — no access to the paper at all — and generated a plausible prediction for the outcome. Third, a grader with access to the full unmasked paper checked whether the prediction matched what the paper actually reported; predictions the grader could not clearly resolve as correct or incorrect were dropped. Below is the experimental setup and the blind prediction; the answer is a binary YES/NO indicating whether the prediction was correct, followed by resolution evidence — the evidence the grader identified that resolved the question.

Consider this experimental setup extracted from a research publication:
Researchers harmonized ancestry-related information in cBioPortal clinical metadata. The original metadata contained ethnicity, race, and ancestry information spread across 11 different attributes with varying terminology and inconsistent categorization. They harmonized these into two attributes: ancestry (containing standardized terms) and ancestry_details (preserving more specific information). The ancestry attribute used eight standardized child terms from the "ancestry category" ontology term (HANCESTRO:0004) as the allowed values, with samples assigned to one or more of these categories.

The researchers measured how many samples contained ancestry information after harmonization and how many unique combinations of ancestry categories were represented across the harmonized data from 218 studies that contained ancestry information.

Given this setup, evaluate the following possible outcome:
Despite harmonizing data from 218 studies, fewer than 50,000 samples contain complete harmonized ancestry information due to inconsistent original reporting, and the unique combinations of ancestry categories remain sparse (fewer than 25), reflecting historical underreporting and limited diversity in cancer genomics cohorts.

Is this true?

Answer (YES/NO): NO